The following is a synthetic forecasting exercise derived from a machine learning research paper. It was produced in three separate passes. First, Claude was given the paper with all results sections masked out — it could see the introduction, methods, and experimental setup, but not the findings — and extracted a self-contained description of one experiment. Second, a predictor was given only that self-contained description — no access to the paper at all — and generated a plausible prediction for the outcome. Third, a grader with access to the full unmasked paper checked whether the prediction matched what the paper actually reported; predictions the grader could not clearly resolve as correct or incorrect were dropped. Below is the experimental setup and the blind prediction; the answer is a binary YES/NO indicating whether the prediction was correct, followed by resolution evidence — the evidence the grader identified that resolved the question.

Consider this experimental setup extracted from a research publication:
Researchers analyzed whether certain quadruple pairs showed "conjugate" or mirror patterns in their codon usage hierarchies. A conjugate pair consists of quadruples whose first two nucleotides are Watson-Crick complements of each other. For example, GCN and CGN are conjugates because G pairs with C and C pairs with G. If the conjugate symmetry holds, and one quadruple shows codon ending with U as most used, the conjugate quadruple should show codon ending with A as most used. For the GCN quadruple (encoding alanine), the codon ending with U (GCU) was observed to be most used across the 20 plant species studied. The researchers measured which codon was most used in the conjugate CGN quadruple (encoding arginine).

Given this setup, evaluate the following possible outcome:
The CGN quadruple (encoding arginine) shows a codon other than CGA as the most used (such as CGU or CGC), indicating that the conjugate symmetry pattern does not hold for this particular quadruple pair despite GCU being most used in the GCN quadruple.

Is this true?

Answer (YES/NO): NO